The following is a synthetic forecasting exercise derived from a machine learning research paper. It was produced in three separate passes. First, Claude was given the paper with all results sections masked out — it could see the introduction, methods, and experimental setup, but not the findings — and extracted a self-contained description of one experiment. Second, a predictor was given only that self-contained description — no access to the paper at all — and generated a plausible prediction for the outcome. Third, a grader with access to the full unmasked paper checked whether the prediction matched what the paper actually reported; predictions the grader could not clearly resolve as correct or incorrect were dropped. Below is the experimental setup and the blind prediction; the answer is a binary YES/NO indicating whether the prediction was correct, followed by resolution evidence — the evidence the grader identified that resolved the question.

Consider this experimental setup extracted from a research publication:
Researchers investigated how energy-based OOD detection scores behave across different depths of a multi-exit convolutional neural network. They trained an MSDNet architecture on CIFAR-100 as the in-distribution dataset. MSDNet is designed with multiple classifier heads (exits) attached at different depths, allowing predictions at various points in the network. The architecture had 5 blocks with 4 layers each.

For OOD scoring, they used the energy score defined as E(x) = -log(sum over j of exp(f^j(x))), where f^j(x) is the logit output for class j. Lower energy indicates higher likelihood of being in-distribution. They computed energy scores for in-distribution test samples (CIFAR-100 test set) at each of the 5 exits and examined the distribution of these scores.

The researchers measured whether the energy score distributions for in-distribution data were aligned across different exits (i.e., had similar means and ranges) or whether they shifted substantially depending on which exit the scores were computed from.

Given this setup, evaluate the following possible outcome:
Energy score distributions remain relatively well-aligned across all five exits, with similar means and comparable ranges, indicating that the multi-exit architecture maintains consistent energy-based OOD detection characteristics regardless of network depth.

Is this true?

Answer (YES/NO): NO